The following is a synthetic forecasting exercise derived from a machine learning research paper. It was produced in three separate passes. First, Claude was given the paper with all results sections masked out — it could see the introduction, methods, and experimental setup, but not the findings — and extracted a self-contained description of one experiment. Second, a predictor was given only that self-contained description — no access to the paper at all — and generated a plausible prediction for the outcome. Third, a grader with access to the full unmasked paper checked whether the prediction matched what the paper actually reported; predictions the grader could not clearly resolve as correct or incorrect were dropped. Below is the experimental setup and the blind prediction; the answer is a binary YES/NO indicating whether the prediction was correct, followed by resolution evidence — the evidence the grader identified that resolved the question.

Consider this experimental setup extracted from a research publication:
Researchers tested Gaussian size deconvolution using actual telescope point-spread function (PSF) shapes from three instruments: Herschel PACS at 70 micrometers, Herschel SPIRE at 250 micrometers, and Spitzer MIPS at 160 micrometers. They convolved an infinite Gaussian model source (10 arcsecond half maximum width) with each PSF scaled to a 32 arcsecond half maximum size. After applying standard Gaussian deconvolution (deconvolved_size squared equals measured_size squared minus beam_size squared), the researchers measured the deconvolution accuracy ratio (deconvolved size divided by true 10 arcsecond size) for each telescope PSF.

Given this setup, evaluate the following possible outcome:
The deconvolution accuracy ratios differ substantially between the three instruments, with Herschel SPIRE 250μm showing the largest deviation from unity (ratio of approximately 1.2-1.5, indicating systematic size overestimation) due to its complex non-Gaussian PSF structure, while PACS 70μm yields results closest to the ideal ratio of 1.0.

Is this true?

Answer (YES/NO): NO